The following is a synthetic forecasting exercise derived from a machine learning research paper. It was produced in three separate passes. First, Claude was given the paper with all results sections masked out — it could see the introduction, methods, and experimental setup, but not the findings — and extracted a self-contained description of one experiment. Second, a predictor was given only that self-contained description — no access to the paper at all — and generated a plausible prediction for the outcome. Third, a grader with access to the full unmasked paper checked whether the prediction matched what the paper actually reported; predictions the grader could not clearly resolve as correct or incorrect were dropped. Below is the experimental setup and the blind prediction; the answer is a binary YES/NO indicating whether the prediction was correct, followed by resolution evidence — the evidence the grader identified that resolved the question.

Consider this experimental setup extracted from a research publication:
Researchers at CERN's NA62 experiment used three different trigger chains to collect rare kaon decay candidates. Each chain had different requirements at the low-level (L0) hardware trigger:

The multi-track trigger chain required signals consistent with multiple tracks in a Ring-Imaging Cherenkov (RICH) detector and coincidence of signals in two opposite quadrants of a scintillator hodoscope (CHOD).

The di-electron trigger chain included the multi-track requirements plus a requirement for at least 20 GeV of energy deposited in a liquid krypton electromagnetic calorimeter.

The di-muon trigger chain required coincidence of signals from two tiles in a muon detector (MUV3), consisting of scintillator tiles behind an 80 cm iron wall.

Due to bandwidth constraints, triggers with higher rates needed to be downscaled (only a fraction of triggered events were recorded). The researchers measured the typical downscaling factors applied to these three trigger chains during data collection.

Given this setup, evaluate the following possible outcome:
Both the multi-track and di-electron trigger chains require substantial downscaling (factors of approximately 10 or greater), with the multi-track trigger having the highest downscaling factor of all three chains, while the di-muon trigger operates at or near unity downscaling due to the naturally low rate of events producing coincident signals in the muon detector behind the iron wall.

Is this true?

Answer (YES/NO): NO